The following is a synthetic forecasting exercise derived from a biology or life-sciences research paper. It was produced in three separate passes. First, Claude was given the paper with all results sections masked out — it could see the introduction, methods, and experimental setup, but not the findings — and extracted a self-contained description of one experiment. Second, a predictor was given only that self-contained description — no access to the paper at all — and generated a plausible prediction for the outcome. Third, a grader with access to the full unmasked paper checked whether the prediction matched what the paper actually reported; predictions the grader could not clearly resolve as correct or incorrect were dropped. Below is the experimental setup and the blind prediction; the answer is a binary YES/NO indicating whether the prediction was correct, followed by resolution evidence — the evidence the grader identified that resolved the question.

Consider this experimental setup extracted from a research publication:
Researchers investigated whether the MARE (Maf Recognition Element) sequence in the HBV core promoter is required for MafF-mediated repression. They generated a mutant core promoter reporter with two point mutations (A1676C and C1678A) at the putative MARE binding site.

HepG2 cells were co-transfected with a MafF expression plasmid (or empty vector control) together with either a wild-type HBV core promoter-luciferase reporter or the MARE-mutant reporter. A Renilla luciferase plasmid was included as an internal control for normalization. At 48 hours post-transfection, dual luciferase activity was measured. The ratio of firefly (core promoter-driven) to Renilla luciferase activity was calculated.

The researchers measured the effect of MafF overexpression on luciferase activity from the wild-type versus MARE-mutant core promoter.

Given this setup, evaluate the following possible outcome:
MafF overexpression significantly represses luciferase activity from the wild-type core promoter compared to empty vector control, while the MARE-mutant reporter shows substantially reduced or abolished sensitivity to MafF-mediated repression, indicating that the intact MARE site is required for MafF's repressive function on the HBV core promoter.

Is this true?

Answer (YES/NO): YES